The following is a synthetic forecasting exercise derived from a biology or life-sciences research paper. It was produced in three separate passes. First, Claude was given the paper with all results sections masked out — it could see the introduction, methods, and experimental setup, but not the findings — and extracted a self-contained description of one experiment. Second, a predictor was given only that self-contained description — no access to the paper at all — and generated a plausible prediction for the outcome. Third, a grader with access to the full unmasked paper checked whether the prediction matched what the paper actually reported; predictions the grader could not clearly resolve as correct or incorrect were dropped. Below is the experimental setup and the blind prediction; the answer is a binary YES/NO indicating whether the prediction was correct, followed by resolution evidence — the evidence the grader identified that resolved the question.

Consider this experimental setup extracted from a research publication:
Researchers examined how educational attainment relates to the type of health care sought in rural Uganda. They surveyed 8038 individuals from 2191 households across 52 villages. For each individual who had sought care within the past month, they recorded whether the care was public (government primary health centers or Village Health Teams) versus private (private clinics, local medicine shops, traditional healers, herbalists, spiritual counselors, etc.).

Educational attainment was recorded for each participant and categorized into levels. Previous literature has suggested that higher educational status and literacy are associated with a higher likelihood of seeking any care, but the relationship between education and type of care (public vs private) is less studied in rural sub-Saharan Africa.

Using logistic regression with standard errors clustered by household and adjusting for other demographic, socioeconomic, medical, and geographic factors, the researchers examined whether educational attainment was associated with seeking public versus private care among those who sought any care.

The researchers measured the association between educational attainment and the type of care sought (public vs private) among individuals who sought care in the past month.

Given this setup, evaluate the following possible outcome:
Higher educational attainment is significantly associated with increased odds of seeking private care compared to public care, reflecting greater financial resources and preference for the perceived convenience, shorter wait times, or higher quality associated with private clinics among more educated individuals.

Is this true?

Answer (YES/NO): NO